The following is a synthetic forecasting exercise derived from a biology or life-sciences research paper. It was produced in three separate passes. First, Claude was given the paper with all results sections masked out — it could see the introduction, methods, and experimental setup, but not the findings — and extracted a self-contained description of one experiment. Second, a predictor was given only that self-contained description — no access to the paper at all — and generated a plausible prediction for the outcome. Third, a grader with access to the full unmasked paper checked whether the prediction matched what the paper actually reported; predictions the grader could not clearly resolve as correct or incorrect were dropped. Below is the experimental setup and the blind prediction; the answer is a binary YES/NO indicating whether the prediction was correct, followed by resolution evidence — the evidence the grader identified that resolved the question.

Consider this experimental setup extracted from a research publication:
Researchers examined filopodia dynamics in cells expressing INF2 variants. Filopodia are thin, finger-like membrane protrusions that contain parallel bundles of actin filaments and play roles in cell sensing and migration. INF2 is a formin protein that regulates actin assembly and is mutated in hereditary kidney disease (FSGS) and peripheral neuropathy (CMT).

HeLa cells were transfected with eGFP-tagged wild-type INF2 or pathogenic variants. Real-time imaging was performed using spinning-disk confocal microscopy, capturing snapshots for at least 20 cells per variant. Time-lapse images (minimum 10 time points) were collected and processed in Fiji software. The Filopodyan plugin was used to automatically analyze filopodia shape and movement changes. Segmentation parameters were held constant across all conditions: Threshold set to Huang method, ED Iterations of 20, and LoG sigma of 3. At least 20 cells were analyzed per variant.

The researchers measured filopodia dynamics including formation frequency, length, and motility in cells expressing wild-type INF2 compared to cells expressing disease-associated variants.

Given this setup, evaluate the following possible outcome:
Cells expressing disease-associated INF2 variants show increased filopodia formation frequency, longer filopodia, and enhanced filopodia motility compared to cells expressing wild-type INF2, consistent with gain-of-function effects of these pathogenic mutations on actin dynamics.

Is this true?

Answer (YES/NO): NO